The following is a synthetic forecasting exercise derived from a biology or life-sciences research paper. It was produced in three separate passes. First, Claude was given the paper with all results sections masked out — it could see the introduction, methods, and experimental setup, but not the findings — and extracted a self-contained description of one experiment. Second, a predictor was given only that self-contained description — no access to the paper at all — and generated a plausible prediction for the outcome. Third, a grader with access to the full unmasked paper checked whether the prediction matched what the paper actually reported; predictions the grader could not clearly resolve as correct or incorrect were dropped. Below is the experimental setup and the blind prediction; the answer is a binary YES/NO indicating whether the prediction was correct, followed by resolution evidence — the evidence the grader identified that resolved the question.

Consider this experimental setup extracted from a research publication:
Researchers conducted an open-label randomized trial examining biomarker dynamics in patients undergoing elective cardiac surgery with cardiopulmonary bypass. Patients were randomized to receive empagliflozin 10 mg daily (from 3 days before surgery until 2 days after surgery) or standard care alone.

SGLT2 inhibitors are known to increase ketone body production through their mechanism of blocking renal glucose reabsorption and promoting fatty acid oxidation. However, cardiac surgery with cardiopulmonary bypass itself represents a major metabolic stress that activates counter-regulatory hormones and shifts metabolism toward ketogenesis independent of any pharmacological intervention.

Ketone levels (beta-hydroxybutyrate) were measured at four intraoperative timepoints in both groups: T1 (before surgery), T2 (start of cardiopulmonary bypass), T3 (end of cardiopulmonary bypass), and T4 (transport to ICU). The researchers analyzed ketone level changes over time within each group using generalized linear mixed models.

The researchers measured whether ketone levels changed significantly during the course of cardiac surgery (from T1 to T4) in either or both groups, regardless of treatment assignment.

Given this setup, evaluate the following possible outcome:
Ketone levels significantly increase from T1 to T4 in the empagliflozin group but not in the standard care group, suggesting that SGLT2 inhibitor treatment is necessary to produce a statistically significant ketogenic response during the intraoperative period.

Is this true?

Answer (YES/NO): NO